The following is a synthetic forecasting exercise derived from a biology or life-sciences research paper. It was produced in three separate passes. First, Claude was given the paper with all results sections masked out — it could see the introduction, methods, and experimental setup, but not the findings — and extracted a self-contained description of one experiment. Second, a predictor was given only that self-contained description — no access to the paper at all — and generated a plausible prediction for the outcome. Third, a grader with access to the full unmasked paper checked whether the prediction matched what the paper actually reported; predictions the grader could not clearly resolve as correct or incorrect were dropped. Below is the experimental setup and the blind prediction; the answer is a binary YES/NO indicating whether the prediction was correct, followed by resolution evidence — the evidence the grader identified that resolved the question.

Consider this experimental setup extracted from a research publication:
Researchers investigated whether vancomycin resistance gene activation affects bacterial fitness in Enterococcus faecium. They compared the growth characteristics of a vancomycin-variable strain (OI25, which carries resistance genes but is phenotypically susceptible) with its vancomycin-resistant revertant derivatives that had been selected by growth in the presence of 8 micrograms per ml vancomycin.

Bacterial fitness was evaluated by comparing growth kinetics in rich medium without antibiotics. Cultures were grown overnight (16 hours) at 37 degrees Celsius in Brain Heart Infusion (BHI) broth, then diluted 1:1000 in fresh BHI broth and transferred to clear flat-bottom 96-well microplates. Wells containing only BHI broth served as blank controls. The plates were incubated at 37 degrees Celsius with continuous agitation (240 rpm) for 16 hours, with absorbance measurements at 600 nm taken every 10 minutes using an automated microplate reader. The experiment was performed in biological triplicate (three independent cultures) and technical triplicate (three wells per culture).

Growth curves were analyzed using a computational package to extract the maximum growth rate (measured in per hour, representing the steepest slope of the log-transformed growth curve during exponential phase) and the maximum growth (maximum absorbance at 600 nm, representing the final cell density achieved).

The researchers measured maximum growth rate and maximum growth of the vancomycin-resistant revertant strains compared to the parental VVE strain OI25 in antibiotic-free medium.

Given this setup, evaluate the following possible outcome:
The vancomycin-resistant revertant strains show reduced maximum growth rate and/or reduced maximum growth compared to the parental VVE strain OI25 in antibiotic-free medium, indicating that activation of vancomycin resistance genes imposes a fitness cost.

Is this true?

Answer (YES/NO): NO